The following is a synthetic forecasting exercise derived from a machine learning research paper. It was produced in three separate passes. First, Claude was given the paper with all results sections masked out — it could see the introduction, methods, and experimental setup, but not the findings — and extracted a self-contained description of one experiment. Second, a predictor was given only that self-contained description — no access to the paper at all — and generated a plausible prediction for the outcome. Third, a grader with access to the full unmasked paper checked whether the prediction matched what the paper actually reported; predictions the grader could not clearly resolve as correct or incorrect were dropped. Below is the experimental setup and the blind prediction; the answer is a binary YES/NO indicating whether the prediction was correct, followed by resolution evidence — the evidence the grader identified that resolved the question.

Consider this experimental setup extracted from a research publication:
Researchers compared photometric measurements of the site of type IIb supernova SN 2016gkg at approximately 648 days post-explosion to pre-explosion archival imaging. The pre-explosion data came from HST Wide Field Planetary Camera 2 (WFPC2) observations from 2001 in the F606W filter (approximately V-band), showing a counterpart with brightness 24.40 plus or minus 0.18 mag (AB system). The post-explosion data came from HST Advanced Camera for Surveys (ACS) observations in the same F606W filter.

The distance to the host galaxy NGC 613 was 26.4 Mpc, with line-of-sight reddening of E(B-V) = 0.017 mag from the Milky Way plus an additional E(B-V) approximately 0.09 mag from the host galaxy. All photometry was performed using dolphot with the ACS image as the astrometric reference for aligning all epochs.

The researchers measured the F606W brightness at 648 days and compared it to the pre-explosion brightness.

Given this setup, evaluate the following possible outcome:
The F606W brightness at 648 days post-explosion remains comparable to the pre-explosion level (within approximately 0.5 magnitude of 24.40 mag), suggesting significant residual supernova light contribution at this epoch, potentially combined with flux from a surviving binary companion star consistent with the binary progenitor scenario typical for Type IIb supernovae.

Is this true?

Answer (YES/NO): NO